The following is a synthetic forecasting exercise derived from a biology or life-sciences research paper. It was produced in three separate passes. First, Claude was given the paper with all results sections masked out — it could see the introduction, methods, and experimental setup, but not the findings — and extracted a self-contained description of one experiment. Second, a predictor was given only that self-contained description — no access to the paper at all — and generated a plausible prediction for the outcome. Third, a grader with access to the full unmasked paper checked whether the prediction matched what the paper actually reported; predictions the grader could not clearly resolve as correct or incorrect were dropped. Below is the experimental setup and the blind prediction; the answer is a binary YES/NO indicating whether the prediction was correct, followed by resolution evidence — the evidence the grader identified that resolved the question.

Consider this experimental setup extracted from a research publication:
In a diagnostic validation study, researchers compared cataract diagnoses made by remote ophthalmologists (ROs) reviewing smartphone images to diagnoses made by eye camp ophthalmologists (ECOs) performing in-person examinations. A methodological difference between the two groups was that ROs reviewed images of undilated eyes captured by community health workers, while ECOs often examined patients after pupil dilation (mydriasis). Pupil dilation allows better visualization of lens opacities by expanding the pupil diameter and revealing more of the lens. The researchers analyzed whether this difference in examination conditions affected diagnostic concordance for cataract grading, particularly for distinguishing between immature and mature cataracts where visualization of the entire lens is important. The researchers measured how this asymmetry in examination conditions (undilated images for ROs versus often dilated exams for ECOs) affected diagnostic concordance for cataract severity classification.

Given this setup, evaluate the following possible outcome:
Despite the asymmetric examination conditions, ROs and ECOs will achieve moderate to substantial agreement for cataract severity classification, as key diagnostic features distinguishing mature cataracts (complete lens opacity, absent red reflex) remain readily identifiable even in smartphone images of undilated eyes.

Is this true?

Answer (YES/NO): YES